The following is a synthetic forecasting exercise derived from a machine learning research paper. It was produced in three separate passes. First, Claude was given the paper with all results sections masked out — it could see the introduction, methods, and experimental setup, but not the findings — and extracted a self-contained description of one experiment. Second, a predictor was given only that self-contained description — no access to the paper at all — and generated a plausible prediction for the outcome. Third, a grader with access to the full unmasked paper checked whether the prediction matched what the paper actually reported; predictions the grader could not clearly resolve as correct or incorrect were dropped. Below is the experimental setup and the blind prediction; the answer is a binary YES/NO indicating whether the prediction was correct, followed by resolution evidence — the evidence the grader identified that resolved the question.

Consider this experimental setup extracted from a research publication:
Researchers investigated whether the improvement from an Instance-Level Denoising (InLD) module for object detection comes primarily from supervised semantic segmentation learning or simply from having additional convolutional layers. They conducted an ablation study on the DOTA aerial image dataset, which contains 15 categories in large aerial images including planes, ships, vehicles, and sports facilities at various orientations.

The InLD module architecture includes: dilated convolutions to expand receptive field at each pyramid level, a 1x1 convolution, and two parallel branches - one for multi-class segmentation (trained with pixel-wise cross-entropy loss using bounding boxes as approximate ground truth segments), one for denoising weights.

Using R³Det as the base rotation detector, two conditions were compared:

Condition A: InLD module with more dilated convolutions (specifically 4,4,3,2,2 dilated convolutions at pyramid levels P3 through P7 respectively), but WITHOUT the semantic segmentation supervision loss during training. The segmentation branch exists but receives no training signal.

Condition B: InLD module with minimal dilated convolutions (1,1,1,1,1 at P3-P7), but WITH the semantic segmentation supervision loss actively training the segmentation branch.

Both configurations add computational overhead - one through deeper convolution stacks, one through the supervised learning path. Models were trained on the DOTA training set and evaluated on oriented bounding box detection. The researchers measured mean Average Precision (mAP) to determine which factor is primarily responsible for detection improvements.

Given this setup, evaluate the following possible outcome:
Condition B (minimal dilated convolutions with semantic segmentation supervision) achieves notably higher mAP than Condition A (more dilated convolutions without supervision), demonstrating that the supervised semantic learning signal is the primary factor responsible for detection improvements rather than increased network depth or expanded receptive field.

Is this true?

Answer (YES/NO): YES